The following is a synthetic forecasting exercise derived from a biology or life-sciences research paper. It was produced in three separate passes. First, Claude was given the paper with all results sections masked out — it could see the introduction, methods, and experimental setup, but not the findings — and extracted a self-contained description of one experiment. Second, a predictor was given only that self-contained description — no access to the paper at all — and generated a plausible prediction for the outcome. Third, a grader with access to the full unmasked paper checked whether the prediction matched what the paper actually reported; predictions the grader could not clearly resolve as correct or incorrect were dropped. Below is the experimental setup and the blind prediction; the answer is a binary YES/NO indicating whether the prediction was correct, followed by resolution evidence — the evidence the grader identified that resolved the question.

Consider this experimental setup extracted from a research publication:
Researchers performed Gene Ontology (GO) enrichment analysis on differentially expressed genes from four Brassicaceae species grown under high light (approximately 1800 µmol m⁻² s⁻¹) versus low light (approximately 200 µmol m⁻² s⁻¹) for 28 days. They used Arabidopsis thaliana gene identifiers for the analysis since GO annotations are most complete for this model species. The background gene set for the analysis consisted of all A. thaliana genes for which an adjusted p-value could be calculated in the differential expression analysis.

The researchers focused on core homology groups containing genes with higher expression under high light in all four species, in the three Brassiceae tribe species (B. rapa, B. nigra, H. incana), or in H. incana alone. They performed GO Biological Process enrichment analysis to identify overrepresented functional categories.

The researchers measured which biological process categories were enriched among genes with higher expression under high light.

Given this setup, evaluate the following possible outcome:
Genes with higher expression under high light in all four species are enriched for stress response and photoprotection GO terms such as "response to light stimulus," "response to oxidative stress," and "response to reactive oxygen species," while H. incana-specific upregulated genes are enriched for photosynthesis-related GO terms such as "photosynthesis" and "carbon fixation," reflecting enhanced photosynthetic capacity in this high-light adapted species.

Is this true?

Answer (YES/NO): NO